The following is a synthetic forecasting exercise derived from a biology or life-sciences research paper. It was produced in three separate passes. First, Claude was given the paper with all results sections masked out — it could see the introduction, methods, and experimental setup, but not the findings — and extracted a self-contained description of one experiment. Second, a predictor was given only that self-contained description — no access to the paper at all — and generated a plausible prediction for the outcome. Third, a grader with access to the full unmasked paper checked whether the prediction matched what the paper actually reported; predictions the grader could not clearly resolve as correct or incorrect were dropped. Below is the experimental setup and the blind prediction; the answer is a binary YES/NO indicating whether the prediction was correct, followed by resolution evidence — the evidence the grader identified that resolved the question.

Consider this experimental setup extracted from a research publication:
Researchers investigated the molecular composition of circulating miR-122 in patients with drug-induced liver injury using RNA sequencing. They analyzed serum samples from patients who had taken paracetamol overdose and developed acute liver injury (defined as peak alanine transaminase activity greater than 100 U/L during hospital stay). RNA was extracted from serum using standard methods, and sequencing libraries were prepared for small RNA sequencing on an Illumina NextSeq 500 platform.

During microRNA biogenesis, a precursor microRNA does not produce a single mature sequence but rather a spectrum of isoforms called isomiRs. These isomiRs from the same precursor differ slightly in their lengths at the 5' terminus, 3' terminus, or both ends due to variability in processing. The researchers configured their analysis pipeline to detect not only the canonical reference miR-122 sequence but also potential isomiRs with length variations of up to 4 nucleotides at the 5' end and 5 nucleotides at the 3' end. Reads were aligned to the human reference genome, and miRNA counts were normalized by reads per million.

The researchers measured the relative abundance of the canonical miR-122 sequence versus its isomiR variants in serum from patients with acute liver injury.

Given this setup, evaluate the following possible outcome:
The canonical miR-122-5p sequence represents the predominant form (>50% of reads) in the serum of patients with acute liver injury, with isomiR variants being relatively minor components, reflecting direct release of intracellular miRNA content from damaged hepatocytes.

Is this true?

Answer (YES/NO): NO